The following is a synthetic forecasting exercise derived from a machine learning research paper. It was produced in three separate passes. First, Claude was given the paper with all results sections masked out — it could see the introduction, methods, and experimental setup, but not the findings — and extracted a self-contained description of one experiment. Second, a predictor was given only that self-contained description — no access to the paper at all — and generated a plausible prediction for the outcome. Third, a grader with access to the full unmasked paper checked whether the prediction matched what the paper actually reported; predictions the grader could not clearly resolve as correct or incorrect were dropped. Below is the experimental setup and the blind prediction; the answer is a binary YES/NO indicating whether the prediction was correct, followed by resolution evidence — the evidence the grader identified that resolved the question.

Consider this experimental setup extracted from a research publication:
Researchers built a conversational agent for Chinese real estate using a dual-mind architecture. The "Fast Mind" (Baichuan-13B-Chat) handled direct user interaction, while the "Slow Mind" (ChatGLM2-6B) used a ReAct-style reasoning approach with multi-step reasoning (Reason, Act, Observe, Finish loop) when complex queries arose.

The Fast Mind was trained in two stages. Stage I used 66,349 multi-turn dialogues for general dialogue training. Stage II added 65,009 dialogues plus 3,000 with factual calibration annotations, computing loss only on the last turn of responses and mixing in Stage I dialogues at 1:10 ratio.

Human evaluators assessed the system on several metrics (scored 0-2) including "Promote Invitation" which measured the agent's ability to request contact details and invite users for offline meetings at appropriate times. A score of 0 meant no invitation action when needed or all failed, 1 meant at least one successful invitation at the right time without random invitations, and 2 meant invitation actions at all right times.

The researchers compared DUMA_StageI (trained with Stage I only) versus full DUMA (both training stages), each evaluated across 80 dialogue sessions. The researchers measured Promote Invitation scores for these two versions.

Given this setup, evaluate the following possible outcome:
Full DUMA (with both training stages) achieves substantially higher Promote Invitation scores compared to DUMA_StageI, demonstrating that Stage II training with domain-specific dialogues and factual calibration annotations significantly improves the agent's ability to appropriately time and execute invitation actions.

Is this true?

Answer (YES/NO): NO